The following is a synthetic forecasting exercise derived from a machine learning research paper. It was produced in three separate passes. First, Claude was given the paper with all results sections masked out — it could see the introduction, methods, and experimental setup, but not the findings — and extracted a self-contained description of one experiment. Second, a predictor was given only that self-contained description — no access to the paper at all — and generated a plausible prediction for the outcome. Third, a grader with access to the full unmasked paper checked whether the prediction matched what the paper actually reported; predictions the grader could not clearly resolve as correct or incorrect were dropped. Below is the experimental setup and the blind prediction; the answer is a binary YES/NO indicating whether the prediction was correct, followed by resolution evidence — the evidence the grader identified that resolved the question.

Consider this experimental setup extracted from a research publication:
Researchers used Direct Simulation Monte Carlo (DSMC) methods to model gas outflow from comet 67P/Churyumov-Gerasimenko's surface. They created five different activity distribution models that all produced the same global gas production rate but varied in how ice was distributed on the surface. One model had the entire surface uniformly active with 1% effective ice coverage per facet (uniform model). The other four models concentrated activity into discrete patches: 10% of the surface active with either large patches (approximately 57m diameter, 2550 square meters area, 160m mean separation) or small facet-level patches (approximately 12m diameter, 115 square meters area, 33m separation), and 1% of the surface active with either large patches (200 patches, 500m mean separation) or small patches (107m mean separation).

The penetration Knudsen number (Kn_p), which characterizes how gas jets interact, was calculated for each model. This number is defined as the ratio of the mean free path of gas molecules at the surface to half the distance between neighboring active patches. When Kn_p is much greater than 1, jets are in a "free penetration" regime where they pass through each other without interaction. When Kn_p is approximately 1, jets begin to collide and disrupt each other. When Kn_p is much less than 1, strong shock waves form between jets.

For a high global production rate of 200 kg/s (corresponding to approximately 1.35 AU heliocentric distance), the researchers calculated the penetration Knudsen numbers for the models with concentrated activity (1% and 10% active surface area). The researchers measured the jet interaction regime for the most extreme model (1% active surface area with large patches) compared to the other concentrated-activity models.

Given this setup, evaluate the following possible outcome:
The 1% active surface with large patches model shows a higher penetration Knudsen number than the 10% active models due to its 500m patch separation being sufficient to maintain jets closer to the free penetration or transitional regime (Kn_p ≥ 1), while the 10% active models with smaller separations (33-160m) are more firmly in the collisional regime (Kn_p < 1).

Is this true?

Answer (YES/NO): NO